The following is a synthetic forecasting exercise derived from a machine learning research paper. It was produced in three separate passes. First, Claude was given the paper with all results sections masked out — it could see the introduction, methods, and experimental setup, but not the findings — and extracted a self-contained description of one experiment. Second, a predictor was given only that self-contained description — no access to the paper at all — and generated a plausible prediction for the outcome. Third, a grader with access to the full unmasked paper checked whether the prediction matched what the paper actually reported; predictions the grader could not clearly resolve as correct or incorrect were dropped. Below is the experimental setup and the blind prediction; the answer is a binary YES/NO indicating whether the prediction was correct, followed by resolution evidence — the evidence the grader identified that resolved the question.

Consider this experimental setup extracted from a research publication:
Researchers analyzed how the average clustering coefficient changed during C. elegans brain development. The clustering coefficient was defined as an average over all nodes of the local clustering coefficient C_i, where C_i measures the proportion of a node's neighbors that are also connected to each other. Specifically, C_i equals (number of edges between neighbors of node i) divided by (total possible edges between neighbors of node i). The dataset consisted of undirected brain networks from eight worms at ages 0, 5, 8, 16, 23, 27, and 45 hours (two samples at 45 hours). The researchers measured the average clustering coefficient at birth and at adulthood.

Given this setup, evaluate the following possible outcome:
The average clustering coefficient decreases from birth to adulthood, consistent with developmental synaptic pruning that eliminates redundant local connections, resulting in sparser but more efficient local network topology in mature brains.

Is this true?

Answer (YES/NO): NO